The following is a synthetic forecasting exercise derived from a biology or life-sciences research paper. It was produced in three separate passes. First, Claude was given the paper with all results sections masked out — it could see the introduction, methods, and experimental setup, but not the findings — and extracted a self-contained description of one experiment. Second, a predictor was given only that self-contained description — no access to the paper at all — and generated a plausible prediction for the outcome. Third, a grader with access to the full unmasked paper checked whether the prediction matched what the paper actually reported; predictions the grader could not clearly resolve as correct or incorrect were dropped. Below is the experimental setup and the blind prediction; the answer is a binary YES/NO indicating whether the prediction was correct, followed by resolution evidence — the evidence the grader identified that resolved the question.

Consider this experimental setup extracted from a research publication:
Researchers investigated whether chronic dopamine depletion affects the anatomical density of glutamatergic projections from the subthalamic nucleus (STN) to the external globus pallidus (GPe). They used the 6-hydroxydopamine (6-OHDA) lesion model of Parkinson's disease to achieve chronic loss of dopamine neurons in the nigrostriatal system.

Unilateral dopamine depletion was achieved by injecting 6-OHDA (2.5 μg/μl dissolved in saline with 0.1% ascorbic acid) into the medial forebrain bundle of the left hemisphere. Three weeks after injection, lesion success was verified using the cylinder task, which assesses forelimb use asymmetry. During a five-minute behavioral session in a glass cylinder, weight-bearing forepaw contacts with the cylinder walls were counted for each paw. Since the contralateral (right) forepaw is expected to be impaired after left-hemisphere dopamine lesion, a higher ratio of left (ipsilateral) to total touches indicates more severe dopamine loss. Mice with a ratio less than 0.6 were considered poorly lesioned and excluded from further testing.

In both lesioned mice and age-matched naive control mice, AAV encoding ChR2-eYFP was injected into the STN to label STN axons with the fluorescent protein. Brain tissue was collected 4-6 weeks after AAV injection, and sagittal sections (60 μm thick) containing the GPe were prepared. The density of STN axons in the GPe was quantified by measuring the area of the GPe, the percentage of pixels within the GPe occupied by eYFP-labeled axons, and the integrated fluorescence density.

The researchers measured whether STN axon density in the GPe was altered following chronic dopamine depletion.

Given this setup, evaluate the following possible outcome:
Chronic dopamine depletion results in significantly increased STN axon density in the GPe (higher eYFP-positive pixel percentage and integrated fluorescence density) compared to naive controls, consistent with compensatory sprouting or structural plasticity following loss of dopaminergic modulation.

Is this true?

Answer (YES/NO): YES